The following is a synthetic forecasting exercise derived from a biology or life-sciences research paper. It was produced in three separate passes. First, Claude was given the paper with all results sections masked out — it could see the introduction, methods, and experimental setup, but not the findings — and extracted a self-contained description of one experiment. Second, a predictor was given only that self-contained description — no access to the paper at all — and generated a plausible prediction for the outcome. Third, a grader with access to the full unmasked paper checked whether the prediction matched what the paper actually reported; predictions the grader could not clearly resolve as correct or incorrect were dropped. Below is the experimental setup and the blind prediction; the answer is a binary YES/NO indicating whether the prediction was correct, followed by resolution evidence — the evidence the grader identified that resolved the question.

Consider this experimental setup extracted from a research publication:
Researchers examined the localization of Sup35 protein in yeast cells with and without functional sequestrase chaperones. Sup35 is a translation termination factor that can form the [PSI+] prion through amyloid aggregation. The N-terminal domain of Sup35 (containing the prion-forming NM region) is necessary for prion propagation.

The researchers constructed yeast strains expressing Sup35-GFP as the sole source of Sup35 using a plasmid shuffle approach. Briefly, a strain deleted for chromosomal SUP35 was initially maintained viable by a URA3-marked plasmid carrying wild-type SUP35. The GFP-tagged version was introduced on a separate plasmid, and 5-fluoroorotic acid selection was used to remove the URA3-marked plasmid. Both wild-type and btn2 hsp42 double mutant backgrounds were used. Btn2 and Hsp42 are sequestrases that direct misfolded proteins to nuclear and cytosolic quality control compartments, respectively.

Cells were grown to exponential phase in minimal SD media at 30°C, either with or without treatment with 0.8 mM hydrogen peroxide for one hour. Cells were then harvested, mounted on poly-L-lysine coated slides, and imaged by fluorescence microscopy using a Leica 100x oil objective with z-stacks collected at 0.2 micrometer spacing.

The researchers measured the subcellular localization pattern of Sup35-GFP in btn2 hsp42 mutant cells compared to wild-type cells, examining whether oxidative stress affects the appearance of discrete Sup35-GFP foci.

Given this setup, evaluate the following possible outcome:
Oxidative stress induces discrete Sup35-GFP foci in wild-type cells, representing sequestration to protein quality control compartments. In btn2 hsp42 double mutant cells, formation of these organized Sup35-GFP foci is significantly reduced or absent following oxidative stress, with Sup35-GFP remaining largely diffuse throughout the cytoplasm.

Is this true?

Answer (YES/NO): NO